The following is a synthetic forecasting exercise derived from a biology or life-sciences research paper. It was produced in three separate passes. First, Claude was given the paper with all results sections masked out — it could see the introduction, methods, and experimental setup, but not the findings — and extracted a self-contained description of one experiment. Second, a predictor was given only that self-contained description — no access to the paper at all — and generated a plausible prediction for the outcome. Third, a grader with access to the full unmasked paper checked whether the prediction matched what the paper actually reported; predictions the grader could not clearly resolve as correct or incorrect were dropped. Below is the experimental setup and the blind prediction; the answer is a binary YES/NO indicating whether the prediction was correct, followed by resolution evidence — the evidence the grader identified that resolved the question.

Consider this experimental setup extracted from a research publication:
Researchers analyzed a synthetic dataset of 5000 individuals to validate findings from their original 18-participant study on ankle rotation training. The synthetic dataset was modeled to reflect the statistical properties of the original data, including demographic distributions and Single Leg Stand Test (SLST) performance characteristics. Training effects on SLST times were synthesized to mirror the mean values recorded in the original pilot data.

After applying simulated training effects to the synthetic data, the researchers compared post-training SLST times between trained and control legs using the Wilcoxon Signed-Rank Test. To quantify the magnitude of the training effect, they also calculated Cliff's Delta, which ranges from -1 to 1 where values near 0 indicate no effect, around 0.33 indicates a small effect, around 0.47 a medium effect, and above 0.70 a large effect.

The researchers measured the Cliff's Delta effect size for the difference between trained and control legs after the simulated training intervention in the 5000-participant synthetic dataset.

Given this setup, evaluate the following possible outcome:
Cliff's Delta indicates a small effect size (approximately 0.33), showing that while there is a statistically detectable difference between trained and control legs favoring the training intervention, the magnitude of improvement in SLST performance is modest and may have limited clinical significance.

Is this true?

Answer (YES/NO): NO